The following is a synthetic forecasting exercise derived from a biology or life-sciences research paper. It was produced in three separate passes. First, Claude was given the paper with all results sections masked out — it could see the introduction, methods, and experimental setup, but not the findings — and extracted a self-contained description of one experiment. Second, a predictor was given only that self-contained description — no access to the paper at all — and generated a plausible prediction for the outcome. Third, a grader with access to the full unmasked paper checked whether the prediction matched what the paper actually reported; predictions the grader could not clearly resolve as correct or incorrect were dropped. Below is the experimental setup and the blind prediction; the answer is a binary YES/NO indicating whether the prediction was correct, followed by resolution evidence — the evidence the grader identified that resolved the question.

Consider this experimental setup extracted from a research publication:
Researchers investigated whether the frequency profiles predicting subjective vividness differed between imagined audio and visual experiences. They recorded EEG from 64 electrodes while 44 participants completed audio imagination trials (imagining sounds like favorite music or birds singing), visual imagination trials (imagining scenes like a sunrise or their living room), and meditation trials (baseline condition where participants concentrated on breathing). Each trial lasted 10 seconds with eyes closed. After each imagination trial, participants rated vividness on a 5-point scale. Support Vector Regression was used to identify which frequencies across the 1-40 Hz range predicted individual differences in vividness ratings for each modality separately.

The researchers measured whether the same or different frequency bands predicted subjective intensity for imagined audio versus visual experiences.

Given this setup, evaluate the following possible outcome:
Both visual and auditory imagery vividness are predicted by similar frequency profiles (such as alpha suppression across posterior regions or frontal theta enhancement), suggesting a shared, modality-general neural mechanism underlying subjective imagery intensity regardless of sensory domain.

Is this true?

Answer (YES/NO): NO